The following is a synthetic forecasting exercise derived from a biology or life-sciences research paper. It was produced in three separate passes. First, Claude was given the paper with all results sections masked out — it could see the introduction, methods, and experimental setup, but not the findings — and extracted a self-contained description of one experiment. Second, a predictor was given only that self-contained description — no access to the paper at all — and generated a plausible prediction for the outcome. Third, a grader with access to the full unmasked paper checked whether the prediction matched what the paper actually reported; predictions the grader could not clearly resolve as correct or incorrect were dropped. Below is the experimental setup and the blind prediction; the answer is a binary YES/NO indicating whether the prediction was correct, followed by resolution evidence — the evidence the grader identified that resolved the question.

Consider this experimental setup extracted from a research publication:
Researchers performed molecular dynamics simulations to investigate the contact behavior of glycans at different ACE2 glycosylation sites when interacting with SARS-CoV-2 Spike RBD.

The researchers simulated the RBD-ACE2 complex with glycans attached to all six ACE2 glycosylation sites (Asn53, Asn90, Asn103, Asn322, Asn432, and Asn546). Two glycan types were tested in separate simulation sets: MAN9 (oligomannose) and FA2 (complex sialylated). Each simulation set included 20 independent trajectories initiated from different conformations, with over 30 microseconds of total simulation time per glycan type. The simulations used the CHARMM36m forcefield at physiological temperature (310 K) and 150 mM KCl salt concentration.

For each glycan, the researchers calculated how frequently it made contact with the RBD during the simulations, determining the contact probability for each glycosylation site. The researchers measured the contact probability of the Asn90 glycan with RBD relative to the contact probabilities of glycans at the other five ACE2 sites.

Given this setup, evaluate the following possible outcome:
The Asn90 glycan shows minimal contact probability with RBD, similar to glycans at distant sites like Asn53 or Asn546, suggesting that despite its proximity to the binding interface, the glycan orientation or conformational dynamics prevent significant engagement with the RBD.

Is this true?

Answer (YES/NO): NO